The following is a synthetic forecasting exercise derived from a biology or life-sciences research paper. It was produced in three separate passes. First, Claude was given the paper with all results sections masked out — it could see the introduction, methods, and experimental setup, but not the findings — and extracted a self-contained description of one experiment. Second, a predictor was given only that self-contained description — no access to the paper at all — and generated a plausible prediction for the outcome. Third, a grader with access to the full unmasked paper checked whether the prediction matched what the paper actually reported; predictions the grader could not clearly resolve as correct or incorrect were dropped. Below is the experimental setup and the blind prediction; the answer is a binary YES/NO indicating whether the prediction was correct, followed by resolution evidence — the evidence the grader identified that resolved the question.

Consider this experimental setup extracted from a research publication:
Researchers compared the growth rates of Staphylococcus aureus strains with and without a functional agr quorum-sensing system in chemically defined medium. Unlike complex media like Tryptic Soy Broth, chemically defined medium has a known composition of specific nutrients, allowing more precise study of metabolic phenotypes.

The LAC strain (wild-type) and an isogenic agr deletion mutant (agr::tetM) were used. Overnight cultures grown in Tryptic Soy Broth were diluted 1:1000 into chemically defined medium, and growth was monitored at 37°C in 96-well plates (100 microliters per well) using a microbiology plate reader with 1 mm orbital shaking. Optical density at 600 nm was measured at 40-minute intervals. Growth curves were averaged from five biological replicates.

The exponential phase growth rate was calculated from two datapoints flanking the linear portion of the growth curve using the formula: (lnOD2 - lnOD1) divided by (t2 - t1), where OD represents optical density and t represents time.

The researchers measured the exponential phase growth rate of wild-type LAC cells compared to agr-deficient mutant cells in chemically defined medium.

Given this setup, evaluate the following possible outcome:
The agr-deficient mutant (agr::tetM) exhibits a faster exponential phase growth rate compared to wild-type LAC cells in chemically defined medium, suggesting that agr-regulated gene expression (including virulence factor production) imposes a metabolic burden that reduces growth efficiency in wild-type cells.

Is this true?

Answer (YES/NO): NO